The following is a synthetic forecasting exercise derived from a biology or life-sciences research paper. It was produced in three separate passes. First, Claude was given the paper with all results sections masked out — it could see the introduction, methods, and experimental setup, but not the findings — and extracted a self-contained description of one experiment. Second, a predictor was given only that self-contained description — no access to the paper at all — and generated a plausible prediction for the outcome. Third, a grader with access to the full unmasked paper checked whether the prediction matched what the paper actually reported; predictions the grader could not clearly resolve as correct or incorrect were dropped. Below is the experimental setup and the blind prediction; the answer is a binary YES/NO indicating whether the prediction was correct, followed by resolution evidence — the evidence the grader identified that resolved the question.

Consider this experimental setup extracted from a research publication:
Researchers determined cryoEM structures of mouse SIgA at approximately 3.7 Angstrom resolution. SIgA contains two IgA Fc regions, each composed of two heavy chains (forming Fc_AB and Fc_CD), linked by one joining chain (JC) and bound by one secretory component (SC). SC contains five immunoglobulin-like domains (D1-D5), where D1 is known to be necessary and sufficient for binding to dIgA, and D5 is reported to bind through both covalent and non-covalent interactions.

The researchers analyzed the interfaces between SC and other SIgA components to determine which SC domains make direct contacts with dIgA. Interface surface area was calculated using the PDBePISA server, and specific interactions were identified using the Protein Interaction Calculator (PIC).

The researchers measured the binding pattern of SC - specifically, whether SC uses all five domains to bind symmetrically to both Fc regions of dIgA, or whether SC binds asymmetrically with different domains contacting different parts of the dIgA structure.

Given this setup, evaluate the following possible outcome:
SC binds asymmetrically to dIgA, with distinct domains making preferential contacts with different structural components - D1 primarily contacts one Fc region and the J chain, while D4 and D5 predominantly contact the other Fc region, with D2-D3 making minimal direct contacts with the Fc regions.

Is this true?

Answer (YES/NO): NO